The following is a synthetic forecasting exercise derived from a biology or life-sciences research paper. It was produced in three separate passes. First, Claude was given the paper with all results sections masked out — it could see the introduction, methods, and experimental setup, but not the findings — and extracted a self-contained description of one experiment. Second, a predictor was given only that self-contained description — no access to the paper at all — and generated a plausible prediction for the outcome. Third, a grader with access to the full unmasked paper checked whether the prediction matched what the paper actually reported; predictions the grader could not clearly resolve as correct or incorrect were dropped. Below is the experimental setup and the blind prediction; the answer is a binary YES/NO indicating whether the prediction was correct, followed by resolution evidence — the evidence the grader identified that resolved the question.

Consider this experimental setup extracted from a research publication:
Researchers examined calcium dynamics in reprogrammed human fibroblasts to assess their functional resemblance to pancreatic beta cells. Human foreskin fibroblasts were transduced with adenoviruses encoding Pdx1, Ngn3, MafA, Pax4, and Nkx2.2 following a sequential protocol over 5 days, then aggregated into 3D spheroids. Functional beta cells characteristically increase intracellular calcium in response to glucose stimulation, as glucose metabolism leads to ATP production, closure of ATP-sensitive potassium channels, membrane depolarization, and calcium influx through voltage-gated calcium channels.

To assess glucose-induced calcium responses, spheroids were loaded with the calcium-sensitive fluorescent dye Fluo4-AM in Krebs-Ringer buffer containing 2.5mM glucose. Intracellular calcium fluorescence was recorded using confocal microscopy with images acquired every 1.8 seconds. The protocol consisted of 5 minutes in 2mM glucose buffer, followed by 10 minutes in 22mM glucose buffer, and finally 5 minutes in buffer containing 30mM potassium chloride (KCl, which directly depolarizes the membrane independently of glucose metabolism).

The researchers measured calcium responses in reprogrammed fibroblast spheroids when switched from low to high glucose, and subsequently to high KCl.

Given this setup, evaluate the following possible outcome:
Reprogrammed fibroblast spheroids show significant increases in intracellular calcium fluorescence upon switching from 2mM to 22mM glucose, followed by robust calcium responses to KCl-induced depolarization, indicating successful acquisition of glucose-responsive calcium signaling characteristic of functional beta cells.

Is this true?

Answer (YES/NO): NO